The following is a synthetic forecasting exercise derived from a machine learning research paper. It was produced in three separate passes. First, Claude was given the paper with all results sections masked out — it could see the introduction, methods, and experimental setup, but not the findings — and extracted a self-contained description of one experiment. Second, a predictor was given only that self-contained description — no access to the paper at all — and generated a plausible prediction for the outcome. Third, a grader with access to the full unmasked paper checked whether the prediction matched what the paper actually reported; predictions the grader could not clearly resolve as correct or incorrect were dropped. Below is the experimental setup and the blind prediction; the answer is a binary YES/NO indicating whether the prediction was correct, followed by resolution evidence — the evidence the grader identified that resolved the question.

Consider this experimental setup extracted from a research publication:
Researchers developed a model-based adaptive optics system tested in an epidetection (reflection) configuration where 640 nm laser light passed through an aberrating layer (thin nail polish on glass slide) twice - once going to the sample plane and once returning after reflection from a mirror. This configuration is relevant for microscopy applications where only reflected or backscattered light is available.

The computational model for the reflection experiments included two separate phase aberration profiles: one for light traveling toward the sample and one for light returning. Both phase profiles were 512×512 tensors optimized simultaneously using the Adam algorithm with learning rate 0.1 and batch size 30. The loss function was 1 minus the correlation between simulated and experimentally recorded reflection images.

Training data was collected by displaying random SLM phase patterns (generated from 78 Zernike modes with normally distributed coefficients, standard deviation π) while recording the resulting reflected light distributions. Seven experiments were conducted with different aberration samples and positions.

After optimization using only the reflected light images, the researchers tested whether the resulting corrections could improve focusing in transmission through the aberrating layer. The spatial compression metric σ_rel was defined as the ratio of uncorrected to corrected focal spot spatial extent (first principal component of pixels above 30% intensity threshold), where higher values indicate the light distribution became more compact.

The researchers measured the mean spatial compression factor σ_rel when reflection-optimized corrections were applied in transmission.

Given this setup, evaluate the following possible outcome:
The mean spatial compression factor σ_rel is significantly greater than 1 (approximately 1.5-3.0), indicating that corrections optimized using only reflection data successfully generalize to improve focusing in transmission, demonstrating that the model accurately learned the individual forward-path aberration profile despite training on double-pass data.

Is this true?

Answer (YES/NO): NO